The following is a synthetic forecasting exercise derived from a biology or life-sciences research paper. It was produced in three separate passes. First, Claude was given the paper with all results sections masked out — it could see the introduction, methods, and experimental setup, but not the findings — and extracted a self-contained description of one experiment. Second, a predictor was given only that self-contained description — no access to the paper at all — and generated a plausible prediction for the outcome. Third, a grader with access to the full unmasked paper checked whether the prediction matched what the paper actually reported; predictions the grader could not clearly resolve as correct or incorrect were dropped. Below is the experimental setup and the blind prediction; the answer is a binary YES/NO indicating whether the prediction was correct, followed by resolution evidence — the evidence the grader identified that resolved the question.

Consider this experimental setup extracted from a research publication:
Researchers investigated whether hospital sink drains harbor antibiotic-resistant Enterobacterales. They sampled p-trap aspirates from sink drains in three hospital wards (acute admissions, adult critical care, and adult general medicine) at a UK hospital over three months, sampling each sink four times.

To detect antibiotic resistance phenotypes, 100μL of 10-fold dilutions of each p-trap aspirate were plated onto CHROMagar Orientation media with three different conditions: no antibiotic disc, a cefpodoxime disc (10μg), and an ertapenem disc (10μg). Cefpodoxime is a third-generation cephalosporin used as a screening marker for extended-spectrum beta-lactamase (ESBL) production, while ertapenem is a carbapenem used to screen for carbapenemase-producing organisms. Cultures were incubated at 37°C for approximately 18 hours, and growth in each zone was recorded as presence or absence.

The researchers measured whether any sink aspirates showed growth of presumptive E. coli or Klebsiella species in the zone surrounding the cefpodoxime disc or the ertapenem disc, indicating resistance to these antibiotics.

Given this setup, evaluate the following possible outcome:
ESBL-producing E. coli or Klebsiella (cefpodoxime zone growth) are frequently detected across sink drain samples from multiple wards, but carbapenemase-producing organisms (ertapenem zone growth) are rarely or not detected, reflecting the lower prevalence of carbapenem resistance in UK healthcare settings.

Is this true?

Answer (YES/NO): YES